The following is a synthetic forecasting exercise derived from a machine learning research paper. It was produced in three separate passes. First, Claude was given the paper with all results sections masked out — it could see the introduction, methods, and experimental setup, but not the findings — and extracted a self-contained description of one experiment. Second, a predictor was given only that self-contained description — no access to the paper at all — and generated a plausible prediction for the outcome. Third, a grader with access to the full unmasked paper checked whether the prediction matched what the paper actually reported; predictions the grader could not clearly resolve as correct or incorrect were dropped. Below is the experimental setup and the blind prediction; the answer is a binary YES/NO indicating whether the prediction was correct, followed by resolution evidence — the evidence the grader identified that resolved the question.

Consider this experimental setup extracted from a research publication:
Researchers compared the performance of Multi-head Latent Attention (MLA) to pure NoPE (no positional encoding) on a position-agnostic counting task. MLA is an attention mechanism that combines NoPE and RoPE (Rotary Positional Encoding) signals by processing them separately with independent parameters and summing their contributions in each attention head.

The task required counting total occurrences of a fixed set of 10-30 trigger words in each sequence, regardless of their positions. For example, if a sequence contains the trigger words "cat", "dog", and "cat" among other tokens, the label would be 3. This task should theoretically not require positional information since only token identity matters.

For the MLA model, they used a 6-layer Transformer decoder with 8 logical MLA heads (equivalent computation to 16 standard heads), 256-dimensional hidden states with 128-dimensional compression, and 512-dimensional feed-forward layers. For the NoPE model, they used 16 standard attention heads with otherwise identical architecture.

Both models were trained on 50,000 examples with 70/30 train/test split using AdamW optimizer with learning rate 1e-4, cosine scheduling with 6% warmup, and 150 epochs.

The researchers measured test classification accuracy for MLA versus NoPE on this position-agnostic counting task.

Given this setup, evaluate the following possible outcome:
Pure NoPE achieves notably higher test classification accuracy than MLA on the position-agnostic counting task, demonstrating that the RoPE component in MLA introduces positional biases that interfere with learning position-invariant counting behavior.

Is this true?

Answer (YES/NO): NO